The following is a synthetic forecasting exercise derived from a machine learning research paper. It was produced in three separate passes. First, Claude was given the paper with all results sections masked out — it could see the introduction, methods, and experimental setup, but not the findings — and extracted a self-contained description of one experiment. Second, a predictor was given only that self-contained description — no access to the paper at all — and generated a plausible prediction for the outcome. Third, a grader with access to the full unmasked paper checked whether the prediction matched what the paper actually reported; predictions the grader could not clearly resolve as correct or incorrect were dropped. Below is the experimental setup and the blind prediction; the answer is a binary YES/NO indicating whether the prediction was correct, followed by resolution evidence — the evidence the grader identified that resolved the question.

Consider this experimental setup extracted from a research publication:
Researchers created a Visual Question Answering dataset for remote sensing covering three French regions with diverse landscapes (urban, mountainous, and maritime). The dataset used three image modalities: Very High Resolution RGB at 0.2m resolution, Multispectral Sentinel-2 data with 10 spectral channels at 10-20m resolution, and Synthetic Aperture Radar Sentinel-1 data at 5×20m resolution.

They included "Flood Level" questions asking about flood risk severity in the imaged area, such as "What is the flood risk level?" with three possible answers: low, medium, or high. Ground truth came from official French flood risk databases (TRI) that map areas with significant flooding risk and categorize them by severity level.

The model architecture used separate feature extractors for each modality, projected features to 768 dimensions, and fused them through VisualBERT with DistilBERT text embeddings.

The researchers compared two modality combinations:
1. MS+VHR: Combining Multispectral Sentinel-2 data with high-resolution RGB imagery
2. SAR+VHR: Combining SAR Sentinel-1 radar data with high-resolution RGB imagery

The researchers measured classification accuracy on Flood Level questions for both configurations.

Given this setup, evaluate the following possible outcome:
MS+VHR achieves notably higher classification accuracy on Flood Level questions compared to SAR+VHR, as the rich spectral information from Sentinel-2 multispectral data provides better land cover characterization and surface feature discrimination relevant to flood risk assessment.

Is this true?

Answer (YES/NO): YES